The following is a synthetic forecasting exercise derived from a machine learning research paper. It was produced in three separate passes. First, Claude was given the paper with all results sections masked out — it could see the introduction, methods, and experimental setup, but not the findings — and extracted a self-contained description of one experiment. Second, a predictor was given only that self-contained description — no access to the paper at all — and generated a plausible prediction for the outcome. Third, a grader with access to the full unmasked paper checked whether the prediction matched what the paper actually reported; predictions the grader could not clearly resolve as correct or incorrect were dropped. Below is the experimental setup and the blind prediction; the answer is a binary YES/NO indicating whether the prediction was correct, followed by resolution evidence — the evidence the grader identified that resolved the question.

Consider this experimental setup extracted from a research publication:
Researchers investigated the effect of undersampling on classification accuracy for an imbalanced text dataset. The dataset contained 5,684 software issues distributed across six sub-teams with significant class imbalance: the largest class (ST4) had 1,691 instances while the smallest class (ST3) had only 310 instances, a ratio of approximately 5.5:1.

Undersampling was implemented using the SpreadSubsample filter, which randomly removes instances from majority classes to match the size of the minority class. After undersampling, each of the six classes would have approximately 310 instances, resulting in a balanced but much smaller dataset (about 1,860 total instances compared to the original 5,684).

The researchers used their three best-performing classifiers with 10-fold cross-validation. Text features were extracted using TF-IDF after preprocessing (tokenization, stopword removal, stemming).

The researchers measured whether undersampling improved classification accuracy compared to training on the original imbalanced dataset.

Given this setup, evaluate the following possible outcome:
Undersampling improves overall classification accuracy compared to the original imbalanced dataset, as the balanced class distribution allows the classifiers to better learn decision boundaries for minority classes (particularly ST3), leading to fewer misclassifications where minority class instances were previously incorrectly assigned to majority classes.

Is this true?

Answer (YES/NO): NO